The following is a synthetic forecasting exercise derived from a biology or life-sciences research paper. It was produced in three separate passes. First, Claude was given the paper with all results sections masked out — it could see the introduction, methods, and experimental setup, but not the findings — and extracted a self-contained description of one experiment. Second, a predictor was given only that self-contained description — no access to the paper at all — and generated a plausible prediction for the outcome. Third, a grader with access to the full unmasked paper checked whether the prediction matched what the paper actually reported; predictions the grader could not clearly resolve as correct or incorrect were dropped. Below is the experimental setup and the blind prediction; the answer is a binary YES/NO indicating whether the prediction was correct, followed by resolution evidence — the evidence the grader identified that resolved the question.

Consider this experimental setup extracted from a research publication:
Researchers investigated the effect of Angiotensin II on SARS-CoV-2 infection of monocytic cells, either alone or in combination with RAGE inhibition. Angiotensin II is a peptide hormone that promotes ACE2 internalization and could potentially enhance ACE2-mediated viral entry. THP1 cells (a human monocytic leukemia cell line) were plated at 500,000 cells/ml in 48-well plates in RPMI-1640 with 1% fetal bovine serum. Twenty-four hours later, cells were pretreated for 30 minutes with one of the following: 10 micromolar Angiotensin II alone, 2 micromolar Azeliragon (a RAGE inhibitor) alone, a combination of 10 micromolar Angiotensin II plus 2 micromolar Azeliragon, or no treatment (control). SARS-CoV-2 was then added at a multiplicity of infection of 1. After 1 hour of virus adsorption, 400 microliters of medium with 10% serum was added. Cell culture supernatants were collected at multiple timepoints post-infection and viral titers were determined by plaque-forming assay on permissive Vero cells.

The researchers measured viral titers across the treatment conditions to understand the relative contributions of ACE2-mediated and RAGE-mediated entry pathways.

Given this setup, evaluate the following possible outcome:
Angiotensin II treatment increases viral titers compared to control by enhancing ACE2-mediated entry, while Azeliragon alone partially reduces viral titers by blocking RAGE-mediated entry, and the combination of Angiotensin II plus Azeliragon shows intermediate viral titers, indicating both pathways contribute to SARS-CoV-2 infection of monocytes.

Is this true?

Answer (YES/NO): NO